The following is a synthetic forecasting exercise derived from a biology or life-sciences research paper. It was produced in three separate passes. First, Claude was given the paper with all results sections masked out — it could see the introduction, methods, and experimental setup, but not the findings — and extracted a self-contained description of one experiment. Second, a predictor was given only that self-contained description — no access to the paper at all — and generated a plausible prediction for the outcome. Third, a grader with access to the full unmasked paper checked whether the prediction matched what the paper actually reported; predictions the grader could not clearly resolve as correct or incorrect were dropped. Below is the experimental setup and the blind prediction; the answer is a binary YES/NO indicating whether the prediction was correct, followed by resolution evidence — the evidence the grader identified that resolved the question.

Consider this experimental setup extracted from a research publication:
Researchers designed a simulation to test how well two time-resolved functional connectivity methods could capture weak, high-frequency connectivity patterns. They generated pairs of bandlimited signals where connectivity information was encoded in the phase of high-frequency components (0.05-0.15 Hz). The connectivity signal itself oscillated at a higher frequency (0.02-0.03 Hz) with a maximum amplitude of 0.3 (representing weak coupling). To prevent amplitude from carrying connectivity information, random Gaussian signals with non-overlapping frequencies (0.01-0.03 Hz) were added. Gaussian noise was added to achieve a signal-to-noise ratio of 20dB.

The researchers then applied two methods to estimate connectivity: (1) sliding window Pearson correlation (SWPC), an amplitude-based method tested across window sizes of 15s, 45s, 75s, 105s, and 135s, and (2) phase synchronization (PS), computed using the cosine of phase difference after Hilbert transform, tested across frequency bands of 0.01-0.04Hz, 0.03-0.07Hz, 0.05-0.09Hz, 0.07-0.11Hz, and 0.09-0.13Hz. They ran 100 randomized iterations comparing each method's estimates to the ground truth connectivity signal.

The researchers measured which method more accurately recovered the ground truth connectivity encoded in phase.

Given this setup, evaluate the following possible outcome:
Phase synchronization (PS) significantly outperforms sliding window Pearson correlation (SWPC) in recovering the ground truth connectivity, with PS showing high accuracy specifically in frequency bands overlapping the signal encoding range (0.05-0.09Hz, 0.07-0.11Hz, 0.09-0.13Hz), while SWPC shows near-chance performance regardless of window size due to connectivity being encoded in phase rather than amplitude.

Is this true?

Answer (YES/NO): YES